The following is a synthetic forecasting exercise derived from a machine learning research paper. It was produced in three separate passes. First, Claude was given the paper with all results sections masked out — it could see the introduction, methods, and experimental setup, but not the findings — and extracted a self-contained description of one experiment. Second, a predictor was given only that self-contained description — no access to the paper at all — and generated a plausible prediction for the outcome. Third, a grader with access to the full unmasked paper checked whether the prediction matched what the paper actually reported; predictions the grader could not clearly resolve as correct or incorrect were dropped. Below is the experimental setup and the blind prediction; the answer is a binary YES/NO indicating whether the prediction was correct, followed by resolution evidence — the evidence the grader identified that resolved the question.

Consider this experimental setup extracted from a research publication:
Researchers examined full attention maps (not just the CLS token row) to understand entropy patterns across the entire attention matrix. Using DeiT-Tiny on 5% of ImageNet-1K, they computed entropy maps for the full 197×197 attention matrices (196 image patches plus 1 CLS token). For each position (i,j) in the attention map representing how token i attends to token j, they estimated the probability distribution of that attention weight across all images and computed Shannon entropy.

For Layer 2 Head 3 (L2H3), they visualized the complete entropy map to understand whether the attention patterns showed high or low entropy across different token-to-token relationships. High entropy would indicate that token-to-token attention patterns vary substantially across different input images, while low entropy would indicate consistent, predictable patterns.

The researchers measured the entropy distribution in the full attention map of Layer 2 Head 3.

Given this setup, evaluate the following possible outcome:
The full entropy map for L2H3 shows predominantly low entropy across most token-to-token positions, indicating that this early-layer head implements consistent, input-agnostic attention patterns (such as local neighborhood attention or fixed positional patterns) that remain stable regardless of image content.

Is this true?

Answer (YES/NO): YES